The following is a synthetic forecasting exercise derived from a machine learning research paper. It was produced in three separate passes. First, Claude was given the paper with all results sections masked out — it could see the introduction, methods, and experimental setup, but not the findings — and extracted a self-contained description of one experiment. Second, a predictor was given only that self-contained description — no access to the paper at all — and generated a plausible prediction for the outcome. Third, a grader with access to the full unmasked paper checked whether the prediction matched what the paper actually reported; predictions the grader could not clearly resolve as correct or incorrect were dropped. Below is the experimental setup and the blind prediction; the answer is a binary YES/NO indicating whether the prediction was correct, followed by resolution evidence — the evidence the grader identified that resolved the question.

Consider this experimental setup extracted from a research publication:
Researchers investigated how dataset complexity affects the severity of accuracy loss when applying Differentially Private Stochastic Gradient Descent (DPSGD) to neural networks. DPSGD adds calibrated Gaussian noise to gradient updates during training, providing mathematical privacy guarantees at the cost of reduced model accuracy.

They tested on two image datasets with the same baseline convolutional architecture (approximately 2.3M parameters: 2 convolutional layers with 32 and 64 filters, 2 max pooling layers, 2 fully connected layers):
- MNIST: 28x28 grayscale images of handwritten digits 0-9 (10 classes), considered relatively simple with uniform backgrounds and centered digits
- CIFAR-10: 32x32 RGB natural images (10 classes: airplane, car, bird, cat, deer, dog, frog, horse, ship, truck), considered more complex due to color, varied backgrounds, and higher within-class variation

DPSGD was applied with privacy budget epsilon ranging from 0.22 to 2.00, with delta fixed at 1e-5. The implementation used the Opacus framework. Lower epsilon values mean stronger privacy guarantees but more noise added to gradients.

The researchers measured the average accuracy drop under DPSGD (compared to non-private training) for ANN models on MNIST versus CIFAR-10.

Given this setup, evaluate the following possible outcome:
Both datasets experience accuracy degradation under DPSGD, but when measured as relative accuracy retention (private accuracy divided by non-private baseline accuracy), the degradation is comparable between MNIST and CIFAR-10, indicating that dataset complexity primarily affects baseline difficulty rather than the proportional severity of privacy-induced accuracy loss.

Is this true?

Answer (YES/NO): NO